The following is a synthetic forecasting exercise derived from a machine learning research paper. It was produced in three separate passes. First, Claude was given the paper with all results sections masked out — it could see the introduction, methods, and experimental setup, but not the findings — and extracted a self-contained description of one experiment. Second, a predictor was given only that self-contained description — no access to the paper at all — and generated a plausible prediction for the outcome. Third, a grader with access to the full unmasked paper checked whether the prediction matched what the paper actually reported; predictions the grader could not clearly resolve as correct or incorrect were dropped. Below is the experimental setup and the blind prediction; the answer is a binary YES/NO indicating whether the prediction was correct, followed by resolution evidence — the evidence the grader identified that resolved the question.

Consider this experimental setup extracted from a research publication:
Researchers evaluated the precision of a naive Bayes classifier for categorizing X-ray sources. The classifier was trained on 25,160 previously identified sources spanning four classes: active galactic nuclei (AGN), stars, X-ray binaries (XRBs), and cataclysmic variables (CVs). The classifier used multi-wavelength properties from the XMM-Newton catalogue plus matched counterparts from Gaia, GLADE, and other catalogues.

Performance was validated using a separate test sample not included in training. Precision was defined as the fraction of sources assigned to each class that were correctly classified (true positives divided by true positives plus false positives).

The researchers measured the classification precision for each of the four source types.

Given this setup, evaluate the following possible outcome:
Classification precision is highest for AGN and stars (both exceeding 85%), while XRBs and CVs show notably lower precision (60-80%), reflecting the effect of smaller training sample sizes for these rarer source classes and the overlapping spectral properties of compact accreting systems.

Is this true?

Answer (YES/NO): NO